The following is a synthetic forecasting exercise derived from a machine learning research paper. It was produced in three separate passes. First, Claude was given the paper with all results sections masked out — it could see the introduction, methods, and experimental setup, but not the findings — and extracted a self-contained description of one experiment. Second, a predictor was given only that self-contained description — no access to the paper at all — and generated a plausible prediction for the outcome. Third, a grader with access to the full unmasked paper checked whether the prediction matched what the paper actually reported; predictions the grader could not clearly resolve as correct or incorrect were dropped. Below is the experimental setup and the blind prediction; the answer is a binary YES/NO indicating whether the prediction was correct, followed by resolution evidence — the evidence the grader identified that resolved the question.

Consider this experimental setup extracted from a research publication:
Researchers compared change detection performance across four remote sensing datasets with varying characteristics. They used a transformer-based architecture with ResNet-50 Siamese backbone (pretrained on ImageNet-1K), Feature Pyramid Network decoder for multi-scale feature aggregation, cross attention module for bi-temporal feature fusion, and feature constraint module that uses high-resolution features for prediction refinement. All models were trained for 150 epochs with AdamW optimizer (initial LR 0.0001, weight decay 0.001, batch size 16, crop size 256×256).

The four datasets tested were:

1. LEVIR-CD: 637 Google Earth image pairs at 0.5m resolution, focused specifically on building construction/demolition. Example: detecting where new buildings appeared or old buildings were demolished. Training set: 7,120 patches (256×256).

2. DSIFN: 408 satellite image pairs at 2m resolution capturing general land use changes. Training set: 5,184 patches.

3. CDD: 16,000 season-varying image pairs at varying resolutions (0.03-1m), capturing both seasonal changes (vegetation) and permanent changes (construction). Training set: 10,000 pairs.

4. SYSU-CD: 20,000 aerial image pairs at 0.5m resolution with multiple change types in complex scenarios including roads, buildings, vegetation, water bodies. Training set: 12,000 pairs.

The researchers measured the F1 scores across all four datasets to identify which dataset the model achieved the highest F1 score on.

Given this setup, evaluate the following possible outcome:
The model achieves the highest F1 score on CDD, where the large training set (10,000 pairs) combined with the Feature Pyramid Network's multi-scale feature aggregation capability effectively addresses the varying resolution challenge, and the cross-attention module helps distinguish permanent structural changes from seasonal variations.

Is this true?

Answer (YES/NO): YES